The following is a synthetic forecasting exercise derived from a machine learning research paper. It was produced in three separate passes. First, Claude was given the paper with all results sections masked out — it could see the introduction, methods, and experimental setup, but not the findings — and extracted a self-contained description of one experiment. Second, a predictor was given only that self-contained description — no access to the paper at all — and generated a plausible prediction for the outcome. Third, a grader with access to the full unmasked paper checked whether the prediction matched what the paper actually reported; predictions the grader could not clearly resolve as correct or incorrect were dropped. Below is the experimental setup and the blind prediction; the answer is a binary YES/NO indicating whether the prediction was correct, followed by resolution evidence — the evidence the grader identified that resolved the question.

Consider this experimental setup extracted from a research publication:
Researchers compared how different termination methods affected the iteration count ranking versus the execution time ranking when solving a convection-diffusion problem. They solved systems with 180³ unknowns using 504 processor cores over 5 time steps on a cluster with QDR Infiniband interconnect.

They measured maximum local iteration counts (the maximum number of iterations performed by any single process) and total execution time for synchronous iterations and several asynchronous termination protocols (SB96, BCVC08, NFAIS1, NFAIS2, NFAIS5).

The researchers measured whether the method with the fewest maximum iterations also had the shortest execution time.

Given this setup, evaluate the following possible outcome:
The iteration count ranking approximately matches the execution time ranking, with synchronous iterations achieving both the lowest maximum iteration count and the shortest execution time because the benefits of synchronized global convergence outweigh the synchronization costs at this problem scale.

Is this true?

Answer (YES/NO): NO